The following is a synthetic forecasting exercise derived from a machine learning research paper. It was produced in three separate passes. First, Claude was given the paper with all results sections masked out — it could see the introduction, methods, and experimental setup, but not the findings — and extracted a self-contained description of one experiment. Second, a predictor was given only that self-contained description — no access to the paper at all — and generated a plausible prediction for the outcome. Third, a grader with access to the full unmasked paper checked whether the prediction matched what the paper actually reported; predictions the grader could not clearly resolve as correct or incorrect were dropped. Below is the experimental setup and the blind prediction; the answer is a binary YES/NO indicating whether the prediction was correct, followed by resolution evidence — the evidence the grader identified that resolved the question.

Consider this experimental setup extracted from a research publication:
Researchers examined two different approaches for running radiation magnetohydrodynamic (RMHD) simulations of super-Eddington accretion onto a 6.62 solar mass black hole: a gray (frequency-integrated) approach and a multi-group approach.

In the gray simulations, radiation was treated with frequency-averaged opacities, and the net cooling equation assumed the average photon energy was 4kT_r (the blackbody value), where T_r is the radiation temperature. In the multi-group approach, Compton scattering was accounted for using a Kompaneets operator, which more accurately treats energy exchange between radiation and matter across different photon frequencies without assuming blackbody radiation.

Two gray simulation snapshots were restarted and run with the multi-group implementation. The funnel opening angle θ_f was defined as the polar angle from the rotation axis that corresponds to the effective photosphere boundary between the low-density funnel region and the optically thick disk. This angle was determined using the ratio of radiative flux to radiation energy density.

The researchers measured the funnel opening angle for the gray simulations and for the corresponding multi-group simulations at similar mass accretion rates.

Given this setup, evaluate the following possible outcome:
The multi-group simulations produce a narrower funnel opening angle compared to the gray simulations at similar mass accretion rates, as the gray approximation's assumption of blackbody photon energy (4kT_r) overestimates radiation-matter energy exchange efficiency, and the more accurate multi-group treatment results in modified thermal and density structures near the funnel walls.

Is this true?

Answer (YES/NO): NO